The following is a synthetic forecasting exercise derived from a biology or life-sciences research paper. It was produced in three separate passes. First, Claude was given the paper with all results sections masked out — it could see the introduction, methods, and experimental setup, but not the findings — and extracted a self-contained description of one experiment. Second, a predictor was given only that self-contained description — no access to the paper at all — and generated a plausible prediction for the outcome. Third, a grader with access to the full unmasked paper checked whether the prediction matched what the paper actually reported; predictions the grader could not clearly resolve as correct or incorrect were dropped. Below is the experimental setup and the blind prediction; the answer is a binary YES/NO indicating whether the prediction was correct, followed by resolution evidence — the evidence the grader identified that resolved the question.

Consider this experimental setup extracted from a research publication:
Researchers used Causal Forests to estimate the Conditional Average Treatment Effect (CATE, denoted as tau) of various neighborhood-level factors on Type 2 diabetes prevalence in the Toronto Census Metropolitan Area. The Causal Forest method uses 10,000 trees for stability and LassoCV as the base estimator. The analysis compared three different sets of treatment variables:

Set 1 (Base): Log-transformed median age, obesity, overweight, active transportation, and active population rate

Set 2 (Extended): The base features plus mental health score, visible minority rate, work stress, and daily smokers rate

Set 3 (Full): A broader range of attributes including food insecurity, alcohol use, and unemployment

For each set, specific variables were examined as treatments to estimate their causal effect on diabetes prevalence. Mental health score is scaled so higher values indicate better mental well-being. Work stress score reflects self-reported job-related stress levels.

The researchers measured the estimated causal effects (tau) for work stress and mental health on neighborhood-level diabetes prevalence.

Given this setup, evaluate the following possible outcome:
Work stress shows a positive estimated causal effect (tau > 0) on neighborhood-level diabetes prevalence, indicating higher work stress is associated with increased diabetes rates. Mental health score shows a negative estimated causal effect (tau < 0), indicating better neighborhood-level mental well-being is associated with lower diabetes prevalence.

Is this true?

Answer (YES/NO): YES